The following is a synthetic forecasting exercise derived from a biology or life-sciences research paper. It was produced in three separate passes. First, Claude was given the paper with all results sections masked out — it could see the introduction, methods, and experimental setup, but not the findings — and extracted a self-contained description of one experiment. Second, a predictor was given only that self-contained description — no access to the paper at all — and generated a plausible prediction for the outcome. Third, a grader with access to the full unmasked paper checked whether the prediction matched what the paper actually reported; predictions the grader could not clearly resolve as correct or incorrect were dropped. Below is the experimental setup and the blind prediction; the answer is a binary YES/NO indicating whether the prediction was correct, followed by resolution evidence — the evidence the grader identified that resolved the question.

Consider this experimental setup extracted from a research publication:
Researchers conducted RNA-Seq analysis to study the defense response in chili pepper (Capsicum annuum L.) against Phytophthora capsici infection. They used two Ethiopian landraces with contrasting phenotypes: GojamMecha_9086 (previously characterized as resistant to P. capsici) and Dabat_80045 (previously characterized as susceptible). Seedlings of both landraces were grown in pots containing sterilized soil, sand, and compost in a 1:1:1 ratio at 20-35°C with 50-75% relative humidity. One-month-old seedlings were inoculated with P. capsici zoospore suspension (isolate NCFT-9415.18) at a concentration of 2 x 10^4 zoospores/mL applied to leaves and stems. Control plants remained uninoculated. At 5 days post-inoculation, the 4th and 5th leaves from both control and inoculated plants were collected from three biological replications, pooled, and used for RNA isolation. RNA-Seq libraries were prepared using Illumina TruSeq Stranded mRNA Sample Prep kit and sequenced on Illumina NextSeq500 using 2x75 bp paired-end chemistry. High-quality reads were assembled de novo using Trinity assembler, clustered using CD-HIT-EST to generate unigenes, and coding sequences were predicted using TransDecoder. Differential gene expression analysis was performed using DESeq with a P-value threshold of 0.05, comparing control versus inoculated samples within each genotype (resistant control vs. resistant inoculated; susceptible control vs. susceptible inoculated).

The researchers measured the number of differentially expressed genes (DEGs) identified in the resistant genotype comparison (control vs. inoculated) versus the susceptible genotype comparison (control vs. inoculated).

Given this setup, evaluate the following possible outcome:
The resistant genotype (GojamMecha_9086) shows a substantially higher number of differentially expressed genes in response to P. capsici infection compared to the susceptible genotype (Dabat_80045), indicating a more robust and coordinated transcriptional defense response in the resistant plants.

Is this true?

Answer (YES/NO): YES